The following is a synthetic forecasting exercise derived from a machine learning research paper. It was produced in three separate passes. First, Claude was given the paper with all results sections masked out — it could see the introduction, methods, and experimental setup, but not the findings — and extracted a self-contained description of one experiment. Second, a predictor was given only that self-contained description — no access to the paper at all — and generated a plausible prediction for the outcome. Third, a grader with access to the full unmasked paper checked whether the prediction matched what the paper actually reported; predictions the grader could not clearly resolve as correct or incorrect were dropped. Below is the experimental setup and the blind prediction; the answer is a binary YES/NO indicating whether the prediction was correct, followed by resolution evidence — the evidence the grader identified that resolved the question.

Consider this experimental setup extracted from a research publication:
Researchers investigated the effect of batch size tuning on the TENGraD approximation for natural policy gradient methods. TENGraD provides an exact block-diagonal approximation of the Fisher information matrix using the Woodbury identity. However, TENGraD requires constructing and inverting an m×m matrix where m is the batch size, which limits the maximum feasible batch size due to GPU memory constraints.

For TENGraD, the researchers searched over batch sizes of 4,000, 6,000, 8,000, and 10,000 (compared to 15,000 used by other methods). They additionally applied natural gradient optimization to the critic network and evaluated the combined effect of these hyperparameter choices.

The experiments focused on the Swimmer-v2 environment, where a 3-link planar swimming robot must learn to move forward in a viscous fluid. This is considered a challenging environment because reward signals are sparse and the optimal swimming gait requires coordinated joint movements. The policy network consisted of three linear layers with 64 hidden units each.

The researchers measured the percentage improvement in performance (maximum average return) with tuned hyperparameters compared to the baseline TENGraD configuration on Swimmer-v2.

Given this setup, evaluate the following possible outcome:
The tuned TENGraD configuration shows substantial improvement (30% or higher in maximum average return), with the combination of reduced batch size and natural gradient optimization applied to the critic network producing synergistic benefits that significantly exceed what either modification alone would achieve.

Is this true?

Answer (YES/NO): NO